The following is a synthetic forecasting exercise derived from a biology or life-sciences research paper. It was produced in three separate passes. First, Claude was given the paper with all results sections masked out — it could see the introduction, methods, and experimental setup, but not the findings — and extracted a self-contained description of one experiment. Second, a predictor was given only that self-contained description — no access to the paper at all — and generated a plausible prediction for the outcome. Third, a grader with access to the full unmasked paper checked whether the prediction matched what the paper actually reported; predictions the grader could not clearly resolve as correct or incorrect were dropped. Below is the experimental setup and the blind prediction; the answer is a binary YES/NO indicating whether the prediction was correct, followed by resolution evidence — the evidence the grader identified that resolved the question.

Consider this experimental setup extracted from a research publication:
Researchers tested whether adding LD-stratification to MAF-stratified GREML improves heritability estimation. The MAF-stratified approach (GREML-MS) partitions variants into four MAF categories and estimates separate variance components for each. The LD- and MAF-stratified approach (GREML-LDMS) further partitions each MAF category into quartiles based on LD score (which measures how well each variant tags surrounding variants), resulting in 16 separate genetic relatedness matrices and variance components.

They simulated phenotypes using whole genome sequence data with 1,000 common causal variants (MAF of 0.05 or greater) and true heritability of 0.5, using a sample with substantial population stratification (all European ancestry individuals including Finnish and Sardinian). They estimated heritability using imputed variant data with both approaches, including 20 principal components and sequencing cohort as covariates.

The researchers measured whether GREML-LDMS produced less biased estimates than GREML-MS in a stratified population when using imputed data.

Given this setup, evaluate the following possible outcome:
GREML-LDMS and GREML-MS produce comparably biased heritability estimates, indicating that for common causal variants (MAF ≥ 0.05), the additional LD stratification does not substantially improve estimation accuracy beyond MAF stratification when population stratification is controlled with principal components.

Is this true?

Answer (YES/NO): YES